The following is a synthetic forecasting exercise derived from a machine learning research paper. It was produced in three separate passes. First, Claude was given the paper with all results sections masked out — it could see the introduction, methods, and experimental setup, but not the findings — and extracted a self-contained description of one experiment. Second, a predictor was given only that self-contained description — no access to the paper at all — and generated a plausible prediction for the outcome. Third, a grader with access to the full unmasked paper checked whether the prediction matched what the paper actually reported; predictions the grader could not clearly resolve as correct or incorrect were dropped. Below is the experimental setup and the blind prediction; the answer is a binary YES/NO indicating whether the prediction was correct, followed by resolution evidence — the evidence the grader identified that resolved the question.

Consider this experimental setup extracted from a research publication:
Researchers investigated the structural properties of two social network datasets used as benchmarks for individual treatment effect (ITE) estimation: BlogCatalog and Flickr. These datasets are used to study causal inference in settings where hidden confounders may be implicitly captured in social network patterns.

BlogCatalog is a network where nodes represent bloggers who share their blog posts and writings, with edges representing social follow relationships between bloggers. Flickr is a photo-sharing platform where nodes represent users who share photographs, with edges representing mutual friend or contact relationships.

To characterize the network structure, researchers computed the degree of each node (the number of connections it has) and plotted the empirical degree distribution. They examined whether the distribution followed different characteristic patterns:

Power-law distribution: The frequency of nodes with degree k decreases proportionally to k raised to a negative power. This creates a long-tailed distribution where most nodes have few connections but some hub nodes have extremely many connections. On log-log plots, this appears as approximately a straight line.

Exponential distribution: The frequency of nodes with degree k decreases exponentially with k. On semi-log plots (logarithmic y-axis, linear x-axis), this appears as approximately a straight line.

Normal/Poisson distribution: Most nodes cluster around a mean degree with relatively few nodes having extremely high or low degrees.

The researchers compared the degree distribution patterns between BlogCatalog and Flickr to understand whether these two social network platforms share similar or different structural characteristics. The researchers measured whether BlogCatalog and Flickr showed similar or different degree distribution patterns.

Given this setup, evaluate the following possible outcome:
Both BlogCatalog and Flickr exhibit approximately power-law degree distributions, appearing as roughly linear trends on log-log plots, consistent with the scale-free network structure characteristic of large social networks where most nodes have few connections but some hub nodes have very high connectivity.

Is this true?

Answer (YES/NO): YES